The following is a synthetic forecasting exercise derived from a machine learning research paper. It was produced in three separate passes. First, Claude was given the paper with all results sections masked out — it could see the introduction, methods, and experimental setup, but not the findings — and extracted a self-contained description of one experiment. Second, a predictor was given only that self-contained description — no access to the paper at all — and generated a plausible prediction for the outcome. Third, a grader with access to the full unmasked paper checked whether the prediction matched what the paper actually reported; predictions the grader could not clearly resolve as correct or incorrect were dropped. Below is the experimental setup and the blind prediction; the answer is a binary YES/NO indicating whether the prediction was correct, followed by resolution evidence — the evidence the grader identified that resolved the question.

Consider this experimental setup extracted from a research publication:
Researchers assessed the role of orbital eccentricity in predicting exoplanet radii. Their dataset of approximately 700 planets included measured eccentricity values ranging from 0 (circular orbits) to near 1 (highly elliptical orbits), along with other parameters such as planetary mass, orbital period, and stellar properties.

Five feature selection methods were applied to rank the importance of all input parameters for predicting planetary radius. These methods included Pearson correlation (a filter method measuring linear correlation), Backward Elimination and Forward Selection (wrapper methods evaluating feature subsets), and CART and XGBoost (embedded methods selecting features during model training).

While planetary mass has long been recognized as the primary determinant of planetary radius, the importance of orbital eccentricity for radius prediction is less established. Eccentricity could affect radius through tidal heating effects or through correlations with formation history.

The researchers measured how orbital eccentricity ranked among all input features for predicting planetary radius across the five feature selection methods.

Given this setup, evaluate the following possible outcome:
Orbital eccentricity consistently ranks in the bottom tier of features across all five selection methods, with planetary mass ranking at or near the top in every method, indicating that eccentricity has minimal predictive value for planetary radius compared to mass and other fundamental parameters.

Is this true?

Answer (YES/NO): YES